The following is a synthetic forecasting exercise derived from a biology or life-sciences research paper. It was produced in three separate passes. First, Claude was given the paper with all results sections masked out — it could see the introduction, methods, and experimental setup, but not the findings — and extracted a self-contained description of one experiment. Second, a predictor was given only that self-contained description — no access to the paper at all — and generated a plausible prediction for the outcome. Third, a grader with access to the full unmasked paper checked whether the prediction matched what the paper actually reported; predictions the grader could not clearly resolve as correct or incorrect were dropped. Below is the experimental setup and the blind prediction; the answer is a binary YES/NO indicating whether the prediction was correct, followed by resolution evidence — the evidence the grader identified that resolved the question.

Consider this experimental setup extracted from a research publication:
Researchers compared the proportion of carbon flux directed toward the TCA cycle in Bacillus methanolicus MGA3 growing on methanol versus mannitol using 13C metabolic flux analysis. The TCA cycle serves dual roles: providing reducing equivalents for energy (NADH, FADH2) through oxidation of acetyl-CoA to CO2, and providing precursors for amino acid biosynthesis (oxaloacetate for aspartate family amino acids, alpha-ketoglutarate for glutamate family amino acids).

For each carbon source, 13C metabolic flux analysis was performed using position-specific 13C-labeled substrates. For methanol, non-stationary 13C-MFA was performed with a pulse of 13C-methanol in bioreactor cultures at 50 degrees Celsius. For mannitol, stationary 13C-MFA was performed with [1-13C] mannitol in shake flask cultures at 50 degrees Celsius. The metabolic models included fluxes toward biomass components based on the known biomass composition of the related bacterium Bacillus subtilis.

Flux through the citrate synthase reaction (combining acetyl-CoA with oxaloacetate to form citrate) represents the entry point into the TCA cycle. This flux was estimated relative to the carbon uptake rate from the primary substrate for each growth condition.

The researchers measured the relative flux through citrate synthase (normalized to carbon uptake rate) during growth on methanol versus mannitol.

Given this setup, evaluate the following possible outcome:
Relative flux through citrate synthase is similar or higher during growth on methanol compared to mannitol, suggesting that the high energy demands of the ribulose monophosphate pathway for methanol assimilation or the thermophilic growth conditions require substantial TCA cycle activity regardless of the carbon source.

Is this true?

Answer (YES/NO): NO